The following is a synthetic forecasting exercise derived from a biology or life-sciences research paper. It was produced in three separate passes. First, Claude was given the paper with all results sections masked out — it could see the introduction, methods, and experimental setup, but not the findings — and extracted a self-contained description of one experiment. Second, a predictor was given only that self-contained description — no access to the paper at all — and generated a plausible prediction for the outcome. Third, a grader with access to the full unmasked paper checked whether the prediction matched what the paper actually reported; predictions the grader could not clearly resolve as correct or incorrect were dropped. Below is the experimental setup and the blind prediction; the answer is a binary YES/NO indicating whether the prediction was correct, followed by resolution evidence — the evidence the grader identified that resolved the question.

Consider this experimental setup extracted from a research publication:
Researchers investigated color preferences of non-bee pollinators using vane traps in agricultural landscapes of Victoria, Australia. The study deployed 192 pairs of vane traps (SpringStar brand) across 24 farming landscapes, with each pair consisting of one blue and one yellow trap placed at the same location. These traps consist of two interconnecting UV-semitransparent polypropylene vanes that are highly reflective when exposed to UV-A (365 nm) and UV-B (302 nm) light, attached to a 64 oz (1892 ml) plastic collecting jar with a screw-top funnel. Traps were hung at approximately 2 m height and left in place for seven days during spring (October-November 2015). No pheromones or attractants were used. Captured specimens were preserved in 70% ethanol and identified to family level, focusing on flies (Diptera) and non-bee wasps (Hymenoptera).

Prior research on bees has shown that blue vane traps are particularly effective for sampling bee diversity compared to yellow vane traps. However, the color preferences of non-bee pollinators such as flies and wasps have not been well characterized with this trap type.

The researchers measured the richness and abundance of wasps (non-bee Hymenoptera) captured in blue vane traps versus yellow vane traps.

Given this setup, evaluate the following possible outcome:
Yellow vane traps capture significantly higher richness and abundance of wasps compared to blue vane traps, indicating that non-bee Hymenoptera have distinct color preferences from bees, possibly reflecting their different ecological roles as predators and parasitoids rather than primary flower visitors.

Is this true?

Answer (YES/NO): NO